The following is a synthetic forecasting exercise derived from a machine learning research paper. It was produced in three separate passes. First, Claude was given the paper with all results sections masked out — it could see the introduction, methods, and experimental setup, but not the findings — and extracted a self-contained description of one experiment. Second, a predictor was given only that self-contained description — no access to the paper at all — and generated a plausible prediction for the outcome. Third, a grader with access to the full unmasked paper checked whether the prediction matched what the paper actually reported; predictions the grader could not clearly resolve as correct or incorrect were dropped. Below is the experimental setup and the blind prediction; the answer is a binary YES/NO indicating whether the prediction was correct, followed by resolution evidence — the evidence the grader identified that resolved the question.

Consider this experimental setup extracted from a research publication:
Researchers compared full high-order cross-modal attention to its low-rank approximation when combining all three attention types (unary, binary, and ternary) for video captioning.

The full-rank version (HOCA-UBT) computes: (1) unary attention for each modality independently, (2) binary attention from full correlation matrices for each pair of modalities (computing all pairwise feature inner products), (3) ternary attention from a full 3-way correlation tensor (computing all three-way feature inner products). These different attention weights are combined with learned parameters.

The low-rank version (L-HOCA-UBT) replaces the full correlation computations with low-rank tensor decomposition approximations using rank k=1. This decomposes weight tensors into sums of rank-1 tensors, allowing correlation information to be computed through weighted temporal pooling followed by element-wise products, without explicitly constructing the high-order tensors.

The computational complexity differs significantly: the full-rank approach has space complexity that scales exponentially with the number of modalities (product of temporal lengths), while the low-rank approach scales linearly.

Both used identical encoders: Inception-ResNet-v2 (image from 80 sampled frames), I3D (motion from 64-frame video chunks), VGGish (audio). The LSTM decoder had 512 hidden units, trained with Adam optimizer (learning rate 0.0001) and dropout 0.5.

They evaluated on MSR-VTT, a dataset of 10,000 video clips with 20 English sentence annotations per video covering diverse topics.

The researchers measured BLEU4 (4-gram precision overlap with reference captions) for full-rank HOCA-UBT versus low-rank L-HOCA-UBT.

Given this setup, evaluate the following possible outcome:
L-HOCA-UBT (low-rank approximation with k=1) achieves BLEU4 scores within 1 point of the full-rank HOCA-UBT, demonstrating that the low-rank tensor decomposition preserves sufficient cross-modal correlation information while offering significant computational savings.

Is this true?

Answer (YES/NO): YES